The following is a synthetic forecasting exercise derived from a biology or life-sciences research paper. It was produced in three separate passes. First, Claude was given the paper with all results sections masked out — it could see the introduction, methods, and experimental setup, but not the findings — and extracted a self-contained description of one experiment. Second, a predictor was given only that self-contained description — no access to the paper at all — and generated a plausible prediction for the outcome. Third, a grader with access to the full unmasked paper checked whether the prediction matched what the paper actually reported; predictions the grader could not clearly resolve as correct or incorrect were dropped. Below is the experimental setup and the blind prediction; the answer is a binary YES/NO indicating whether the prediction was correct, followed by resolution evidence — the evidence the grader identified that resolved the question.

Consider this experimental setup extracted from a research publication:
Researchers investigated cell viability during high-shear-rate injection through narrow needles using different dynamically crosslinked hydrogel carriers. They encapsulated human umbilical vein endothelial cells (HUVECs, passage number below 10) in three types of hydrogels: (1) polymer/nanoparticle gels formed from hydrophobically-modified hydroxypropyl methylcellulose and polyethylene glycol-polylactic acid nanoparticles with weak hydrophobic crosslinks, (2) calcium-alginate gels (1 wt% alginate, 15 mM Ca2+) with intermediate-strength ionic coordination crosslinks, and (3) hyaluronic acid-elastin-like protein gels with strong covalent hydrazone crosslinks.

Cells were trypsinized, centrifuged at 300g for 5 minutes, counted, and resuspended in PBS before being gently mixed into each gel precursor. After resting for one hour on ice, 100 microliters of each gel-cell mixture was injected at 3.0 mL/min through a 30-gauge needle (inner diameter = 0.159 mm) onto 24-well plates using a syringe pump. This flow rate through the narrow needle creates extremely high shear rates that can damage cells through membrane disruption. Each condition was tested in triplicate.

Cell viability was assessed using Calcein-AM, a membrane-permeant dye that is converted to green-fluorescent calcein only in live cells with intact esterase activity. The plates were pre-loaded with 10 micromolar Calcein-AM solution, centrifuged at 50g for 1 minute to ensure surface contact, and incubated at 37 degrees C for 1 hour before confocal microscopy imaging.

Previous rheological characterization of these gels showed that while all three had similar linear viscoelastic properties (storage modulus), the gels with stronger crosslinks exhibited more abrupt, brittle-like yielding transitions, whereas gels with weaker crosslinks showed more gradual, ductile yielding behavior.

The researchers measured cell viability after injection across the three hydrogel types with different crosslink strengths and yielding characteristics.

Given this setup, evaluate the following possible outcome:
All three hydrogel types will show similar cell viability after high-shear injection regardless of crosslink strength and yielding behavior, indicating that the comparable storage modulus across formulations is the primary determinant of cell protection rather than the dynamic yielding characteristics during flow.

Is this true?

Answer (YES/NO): NO